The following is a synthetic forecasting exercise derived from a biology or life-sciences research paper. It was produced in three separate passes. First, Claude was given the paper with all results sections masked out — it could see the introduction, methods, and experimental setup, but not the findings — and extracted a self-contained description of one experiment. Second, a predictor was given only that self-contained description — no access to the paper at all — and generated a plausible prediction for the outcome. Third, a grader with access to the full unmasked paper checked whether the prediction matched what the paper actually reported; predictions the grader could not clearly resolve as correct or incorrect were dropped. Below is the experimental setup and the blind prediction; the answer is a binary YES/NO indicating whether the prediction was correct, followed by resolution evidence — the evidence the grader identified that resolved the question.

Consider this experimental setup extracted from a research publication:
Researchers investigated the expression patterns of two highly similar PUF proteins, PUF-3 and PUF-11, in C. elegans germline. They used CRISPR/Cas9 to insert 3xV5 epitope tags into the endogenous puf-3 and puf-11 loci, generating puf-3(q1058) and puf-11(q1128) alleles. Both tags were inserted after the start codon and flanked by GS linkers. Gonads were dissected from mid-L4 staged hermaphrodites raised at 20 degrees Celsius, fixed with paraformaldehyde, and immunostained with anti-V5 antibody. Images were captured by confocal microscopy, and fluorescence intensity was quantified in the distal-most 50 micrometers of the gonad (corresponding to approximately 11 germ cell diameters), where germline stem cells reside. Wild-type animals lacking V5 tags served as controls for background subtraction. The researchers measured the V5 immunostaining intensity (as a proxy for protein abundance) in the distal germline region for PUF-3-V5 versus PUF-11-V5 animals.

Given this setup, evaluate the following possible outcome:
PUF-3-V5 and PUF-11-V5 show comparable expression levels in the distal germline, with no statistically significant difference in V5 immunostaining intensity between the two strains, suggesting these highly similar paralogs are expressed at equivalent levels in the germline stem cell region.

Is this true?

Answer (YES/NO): NO